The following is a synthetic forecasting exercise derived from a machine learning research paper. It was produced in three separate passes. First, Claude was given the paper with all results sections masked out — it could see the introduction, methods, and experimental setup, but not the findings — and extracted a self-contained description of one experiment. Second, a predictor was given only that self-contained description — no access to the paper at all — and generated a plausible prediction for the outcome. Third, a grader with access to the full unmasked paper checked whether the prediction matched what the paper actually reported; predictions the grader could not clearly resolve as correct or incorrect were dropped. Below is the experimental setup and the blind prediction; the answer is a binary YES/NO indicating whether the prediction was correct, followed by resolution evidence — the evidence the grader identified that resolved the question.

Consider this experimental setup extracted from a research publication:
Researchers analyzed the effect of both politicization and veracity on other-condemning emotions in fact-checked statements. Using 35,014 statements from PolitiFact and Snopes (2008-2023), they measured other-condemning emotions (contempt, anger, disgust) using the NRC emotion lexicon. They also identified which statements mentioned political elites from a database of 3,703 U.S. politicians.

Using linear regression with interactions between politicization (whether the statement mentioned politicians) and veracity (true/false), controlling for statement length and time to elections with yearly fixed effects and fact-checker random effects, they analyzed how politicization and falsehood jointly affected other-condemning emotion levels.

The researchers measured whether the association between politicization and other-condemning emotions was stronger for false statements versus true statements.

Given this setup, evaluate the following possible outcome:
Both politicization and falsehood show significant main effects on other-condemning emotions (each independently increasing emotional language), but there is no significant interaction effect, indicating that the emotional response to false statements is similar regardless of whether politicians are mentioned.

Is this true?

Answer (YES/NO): YES